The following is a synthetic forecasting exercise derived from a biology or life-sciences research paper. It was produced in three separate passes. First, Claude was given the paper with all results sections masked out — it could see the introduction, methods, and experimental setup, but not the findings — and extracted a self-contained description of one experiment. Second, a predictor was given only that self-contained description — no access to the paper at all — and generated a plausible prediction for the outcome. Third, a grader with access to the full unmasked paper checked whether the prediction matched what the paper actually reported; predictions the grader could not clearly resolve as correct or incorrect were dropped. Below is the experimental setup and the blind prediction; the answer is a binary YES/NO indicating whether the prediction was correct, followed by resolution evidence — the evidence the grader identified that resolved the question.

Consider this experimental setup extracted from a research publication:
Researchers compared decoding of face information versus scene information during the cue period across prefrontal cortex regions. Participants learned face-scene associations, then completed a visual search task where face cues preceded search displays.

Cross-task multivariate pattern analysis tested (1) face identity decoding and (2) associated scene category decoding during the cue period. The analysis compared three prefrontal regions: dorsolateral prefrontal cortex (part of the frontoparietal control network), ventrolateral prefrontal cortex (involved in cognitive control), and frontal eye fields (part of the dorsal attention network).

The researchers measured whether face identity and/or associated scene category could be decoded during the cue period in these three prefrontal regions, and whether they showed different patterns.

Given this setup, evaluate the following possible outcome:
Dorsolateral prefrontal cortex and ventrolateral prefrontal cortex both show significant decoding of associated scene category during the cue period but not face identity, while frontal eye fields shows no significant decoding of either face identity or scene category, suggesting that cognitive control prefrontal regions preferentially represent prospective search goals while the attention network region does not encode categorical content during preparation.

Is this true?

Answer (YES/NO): NO